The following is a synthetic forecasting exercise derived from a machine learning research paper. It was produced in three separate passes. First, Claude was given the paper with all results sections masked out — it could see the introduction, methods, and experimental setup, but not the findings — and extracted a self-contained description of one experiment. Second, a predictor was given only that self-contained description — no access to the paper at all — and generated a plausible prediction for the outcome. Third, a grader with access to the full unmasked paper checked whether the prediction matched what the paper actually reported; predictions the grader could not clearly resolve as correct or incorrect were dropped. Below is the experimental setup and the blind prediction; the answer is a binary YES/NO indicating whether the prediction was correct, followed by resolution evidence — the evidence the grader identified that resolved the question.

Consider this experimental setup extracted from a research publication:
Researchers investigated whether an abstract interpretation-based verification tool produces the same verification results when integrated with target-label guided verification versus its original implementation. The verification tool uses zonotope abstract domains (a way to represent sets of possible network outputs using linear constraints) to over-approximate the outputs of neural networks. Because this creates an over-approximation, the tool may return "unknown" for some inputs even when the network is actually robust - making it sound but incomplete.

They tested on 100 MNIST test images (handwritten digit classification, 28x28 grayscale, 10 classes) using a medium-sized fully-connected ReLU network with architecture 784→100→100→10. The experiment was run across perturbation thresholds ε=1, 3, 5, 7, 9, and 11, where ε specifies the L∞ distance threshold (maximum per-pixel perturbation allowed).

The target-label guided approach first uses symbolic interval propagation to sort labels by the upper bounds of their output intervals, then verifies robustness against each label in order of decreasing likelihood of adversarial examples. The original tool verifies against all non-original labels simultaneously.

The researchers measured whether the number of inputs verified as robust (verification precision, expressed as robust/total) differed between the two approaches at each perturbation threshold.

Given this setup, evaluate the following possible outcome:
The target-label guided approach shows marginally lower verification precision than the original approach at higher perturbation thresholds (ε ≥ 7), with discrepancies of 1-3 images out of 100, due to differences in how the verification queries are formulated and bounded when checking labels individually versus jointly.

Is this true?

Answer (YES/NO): NO